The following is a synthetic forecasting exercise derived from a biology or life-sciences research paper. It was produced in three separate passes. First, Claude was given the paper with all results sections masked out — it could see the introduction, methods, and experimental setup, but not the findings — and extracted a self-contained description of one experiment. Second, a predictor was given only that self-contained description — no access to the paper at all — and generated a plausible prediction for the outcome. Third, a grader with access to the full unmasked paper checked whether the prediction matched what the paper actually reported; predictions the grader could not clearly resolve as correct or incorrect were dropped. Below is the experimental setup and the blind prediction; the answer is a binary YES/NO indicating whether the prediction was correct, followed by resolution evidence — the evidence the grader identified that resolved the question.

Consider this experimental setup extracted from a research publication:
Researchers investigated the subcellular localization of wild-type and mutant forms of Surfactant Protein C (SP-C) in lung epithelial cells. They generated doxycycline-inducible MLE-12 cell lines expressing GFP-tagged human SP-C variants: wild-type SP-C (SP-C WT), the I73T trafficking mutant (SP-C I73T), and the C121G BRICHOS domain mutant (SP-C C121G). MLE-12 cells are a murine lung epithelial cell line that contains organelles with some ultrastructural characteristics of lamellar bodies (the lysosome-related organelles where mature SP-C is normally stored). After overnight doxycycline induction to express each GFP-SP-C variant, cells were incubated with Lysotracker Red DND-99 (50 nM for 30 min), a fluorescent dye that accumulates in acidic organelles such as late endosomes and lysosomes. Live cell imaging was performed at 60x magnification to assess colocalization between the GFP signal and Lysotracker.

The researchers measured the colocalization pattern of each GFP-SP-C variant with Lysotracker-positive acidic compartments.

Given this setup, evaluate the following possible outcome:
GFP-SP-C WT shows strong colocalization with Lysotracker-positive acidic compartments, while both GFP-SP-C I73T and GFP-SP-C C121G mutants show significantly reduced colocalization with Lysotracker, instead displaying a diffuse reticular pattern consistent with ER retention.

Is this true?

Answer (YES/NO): NO